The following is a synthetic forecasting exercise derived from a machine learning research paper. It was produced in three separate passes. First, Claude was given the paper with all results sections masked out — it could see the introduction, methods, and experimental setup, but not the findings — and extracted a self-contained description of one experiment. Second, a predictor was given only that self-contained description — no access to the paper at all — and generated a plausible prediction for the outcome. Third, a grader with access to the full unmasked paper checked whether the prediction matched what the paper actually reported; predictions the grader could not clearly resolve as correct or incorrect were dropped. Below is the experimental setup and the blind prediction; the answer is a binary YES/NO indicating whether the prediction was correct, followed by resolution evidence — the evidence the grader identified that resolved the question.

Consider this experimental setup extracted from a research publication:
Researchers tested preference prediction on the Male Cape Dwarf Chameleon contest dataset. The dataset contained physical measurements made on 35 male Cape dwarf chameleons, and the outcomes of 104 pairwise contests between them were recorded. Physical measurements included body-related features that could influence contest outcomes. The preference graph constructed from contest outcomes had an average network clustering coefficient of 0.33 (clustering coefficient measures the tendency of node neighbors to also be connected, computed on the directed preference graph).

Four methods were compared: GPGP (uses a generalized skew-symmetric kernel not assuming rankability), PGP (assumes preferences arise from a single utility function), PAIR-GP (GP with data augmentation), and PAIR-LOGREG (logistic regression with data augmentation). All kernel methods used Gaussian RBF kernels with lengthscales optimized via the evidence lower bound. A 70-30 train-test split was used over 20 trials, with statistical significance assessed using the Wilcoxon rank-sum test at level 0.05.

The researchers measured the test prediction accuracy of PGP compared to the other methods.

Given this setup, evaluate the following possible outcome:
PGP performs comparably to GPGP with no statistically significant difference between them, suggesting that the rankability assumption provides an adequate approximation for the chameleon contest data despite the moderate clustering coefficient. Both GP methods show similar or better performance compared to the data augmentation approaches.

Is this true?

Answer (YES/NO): NO